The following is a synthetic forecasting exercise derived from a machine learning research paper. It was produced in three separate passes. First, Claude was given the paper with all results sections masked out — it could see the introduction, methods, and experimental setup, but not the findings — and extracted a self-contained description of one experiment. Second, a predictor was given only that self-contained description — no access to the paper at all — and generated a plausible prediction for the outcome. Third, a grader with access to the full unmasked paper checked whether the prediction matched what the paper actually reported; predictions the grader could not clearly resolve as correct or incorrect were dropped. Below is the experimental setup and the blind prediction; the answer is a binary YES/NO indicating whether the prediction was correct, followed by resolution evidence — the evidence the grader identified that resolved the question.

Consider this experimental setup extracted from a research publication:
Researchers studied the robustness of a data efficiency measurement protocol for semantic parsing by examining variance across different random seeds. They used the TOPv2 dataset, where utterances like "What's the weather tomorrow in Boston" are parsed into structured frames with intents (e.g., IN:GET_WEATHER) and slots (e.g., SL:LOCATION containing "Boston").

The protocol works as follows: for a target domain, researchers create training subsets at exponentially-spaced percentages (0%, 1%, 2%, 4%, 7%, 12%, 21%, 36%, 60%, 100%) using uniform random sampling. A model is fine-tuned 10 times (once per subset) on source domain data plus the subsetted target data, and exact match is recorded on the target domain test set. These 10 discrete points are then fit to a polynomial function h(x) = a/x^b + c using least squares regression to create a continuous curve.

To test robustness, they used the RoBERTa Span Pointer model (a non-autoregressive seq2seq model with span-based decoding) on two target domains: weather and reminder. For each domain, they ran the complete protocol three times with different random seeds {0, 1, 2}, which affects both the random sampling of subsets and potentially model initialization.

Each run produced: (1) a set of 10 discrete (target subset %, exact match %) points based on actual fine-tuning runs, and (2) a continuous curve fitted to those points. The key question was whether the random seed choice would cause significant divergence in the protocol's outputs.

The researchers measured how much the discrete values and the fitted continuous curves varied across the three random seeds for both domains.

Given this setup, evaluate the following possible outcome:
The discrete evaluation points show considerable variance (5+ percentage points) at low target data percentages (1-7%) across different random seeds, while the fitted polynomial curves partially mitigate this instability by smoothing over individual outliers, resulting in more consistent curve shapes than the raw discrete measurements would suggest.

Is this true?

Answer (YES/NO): NO